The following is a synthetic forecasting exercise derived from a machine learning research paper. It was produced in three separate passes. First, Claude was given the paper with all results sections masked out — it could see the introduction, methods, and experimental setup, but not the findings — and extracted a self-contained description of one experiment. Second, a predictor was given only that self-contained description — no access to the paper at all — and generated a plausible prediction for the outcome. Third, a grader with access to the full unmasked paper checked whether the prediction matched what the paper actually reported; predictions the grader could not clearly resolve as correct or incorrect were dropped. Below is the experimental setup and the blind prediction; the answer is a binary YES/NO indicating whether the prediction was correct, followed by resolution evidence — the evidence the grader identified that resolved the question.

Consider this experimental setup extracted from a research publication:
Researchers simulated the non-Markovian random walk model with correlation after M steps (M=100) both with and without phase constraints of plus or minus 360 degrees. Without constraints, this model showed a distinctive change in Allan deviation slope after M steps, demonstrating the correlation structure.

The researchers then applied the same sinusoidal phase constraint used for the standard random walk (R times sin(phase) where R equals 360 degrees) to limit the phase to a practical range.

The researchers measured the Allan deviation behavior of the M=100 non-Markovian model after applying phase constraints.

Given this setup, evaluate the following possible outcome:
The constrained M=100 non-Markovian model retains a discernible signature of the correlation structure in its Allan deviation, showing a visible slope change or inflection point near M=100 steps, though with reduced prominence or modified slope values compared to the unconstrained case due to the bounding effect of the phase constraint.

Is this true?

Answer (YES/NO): NO